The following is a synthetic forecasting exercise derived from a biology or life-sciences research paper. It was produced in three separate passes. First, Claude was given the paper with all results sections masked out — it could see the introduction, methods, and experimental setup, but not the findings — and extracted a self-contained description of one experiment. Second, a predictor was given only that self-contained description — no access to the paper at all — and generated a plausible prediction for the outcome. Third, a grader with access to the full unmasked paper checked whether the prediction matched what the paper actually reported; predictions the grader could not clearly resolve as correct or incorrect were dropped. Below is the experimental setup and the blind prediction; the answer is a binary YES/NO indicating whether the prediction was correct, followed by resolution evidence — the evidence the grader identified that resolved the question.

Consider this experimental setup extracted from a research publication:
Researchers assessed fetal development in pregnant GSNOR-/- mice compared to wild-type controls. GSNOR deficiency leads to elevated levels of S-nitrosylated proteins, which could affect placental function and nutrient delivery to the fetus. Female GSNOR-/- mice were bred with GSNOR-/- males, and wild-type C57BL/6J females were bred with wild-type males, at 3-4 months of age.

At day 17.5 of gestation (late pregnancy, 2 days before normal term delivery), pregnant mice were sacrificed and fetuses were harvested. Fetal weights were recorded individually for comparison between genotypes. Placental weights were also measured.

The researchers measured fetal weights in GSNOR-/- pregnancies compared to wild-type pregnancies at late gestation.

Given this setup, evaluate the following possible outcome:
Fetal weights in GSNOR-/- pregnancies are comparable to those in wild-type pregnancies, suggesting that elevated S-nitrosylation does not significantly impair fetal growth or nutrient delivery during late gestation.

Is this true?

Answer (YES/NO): NO